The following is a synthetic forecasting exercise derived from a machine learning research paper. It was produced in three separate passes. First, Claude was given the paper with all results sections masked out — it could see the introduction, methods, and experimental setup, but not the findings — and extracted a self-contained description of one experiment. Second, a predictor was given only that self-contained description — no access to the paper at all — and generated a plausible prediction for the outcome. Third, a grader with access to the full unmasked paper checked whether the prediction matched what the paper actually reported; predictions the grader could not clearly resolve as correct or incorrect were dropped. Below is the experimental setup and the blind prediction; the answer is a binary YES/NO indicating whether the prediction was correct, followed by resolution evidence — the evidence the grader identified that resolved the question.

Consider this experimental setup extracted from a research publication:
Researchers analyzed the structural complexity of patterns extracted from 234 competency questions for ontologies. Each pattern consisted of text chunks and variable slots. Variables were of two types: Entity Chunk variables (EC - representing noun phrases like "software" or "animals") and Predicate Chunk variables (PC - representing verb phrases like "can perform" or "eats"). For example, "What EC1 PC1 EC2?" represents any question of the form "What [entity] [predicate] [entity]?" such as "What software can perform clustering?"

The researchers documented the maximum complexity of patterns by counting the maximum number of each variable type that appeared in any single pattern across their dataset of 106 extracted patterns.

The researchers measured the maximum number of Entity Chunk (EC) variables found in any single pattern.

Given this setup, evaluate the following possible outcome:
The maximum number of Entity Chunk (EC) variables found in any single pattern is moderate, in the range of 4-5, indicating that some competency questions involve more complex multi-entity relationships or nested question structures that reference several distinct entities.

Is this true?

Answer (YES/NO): YES